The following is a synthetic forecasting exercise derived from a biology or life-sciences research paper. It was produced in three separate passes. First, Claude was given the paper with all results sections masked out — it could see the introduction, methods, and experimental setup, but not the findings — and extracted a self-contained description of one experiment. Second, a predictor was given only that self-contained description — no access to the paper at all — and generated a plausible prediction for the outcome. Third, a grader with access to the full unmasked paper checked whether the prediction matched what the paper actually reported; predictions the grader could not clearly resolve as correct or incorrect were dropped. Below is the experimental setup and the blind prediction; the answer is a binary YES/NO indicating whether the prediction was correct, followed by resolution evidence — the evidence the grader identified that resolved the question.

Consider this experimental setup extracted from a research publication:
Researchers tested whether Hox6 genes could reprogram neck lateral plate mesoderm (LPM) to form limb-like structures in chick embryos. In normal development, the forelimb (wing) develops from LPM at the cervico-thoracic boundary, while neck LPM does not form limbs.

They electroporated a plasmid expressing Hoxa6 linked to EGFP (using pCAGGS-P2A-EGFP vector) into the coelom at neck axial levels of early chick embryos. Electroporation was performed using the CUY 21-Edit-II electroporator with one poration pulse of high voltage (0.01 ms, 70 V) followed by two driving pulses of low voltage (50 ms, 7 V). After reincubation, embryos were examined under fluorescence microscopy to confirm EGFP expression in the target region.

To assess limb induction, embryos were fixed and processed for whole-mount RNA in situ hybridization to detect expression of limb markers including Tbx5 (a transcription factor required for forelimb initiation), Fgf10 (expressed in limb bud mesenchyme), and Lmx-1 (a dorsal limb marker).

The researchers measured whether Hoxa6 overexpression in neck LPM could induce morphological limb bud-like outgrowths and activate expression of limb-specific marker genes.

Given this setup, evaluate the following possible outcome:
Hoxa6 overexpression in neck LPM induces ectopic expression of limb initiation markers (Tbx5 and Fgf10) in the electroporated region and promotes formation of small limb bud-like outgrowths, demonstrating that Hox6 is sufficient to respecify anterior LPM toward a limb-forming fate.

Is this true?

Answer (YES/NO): YES